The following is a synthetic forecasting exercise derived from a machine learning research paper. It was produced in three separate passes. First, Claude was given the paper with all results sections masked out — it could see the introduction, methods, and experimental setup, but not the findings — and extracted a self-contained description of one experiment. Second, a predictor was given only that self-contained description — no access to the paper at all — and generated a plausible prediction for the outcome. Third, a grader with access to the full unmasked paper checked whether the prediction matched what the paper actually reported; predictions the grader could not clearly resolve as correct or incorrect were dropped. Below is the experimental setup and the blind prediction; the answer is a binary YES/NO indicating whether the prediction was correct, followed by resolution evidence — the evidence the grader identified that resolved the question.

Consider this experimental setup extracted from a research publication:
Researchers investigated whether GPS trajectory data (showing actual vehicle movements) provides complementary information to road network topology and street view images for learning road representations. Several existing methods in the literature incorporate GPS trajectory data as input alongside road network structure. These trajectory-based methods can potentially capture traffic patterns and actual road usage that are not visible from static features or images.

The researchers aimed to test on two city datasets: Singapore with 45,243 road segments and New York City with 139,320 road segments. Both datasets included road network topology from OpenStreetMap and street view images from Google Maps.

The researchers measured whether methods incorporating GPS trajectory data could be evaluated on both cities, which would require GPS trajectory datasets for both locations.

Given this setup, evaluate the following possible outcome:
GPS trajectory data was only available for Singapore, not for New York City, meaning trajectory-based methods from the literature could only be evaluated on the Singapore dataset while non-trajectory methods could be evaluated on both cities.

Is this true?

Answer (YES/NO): NO